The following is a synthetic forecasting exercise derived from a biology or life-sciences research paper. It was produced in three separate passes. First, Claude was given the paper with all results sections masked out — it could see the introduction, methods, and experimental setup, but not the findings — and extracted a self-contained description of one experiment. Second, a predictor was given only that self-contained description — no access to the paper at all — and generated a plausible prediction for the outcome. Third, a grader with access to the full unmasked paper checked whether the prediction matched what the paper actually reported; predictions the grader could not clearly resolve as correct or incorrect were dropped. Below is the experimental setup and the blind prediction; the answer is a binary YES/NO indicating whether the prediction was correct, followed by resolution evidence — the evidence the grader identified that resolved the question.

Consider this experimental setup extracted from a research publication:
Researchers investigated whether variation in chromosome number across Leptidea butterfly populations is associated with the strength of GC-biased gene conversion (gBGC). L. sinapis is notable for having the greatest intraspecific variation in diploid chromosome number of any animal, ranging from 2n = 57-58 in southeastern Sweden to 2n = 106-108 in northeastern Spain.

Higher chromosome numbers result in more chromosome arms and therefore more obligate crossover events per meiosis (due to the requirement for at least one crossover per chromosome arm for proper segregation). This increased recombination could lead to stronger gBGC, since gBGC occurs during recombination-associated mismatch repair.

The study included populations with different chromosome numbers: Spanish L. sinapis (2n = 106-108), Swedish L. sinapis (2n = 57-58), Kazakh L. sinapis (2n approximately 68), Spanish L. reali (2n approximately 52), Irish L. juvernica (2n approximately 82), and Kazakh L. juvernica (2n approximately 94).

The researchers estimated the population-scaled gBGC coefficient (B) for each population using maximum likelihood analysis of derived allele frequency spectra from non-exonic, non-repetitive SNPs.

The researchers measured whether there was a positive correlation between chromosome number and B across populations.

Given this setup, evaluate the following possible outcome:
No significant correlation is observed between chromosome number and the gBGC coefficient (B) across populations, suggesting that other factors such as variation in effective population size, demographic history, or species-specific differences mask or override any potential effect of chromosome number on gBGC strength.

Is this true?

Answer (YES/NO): YES